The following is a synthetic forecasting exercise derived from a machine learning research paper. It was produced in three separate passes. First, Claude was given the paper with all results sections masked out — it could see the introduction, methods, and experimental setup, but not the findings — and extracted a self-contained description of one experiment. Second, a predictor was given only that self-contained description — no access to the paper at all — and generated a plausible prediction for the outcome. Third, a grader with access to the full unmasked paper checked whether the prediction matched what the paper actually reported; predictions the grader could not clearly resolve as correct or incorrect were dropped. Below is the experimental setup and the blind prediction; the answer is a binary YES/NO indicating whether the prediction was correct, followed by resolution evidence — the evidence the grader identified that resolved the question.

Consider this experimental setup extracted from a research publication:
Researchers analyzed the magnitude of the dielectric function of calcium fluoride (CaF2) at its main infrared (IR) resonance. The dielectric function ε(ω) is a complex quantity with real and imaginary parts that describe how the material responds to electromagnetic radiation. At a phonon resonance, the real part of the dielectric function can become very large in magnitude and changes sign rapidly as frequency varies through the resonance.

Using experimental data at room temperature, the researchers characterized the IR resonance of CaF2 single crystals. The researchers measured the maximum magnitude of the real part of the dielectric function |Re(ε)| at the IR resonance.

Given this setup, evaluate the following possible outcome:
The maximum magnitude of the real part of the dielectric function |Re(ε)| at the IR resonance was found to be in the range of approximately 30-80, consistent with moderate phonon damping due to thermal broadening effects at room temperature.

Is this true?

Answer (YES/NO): NO